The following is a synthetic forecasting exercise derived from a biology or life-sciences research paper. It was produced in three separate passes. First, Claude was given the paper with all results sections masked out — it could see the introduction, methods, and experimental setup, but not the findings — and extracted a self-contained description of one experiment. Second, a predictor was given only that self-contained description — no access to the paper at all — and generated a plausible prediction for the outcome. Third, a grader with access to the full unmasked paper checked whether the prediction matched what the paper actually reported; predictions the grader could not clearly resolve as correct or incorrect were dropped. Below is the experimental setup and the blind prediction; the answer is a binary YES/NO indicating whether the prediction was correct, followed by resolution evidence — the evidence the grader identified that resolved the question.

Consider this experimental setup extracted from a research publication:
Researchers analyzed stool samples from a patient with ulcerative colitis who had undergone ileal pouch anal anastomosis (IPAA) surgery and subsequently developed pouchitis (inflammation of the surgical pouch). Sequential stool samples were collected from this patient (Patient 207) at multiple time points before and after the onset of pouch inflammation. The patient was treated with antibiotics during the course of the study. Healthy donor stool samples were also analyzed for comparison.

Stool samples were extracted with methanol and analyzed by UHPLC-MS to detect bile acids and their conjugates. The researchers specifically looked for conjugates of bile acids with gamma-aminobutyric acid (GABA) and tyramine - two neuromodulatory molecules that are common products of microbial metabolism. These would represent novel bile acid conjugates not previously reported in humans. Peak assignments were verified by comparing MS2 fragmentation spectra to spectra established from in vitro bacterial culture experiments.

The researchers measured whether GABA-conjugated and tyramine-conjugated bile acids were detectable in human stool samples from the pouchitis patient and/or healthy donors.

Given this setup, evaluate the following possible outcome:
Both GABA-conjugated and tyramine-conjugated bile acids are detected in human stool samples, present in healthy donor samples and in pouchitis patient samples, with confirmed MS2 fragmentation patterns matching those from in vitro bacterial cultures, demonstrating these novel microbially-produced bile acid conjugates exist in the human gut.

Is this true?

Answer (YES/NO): NO